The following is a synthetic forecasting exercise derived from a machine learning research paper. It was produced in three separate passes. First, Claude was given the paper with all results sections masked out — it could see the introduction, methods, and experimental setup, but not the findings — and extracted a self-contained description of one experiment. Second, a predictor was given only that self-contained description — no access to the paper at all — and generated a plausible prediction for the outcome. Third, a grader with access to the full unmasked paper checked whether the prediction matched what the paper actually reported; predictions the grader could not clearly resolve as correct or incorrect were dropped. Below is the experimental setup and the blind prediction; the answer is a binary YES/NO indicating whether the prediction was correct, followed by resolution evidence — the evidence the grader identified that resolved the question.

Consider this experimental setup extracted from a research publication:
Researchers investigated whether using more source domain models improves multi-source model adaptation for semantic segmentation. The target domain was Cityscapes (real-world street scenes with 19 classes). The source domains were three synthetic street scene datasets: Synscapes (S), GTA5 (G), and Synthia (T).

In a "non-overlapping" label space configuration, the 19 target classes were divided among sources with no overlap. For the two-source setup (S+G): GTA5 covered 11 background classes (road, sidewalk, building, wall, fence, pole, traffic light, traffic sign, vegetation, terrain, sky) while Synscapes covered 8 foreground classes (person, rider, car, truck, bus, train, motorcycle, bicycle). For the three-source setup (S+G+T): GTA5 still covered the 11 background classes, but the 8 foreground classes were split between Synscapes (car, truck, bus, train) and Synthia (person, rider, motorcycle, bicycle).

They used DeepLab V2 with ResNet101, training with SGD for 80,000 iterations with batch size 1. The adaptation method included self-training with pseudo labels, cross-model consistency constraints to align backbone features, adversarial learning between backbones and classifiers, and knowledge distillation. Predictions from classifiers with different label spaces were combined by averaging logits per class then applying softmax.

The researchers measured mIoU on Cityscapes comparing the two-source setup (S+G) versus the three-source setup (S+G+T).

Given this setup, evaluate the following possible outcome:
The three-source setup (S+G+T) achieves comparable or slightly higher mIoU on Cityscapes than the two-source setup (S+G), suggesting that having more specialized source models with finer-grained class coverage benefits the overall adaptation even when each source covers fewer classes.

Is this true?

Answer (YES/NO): NO